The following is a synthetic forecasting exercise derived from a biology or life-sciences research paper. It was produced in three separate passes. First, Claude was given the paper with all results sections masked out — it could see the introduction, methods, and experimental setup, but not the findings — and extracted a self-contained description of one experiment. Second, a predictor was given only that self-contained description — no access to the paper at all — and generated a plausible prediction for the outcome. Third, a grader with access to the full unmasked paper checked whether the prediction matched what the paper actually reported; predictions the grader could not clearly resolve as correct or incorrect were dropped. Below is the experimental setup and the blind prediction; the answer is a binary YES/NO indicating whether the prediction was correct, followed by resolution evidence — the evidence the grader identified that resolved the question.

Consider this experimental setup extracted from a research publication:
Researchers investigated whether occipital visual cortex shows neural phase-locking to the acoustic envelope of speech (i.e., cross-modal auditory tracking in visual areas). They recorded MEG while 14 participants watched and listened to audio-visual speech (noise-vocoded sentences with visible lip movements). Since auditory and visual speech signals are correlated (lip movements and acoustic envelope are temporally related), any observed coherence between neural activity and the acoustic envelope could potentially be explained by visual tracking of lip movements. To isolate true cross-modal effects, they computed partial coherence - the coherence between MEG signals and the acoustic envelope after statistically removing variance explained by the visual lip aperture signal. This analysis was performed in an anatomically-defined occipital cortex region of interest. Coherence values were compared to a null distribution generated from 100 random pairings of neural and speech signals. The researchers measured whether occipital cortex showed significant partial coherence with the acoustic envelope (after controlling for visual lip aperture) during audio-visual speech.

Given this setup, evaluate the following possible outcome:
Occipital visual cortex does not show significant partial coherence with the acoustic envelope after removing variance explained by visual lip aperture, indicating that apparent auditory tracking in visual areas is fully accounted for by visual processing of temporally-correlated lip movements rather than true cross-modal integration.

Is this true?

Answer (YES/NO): NO